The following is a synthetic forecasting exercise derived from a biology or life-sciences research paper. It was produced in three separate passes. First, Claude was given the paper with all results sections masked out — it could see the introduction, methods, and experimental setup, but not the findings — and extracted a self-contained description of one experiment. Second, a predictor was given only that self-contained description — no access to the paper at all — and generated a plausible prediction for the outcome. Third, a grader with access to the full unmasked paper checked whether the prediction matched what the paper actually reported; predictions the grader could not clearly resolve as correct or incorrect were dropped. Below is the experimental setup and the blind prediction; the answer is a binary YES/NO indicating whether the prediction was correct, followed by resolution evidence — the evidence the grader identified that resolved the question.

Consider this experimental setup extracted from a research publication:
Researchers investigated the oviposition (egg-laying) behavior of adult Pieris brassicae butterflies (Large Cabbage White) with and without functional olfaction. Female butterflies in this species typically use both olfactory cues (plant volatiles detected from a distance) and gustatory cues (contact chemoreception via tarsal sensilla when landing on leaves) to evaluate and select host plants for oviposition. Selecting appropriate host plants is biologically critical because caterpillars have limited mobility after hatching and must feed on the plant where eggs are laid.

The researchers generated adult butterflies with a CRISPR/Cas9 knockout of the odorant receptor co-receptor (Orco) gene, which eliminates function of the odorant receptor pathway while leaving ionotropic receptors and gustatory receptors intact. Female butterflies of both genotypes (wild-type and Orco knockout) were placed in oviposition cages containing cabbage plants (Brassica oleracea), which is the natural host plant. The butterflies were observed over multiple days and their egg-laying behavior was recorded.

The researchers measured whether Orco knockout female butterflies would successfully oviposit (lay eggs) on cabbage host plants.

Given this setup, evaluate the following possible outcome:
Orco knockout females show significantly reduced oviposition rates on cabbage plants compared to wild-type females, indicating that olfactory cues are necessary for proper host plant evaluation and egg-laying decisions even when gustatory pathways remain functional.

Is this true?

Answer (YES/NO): NO